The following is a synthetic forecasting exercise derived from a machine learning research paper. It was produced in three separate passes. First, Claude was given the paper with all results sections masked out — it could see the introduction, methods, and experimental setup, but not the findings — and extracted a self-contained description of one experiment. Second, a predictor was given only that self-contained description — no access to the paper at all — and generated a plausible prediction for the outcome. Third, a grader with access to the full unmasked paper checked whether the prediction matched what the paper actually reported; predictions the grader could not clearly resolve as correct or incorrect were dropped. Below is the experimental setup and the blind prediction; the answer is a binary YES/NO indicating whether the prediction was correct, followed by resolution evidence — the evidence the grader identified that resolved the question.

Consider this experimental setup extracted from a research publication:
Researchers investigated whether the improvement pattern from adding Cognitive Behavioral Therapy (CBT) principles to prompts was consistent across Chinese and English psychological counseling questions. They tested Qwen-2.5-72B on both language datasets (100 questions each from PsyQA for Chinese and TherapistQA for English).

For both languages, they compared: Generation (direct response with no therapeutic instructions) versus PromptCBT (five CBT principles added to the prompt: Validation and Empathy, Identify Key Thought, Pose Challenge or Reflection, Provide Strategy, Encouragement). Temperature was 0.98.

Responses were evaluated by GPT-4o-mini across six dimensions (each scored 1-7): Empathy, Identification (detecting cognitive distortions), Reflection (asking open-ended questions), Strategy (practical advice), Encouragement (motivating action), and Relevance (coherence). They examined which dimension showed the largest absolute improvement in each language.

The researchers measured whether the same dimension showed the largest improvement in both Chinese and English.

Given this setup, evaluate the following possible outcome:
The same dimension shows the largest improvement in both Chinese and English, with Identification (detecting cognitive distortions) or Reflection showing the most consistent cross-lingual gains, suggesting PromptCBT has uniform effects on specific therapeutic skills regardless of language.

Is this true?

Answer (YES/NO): YES